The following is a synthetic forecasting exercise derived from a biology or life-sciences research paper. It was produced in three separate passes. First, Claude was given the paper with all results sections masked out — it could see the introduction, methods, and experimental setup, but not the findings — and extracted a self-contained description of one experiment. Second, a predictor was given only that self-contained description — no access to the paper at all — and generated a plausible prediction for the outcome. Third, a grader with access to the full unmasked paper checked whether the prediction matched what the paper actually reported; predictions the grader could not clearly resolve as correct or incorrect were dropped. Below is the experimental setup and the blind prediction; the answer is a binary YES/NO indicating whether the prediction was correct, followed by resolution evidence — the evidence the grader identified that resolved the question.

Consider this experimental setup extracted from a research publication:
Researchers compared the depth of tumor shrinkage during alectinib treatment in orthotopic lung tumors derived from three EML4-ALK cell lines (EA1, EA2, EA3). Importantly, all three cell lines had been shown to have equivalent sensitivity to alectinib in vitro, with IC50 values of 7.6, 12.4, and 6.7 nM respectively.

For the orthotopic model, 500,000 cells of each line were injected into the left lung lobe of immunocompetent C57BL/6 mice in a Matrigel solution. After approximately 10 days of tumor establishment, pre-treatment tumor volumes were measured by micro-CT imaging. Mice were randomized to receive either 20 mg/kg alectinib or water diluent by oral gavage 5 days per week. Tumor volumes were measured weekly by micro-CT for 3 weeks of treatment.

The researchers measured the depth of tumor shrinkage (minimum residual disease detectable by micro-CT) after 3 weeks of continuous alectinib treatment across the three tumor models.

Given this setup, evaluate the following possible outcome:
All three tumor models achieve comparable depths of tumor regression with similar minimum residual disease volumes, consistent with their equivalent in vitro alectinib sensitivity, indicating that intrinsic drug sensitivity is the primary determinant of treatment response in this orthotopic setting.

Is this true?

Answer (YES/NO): NO